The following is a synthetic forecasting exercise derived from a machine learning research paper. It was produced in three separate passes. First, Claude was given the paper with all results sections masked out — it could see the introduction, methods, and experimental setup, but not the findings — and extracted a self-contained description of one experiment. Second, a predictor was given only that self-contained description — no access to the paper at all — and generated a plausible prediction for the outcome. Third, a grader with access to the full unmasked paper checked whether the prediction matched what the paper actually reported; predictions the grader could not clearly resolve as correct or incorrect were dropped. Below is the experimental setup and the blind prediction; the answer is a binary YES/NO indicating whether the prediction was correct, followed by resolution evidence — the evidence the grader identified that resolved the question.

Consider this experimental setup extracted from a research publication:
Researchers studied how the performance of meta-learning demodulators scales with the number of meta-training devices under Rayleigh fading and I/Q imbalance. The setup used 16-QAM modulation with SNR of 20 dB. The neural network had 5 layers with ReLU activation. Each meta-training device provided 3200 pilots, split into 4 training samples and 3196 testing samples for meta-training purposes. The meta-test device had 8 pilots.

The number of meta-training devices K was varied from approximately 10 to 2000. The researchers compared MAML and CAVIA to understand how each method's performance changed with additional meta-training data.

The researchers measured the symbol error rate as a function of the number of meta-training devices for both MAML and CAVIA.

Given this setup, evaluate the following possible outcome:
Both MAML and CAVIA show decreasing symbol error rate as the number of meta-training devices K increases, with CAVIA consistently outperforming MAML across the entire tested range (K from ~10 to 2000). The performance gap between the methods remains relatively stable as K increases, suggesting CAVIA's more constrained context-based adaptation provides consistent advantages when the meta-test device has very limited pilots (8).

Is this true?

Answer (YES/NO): NO